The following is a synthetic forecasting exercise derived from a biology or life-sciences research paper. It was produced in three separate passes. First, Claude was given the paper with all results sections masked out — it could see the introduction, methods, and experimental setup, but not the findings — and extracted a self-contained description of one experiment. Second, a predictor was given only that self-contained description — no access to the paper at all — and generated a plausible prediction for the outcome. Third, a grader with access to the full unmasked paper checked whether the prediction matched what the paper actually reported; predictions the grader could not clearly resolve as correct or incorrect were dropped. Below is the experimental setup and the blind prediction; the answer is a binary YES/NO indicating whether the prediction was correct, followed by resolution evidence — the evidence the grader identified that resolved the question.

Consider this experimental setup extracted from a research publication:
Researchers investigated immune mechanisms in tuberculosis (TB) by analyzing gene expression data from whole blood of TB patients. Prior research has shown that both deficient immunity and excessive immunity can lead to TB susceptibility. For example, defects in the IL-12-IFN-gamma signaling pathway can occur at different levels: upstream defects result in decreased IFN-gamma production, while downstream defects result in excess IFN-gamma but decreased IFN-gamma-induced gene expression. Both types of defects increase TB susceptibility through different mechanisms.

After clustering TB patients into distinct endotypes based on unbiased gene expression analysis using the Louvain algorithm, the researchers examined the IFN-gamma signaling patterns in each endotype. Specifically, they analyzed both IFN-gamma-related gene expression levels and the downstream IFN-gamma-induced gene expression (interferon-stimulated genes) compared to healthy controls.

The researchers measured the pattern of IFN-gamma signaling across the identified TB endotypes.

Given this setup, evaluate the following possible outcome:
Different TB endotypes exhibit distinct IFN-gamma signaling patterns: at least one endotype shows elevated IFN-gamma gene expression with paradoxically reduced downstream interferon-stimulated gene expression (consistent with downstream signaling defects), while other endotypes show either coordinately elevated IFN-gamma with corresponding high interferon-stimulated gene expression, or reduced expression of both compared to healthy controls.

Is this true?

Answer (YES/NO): NO